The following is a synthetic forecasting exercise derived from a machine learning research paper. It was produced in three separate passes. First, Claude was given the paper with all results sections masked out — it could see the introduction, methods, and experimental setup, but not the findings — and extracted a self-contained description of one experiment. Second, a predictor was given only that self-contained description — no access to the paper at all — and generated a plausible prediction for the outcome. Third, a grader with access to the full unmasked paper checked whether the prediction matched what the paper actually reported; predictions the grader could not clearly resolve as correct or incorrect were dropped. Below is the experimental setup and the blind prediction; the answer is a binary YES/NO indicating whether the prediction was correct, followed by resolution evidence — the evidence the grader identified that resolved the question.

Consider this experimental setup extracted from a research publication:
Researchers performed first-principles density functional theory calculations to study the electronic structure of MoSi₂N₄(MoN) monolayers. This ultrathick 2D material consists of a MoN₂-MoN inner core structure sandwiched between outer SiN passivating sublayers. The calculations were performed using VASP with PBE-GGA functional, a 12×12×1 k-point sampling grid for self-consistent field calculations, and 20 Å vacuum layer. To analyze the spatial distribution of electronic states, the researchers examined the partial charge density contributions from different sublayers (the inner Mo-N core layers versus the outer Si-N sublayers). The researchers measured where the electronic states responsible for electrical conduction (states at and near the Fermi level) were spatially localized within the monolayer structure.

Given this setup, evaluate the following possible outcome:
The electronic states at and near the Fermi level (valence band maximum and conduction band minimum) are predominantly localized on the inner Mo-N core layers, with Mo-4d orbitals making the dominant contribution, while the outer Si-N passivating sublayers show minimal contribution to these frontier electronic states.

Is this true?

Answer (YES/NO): YES